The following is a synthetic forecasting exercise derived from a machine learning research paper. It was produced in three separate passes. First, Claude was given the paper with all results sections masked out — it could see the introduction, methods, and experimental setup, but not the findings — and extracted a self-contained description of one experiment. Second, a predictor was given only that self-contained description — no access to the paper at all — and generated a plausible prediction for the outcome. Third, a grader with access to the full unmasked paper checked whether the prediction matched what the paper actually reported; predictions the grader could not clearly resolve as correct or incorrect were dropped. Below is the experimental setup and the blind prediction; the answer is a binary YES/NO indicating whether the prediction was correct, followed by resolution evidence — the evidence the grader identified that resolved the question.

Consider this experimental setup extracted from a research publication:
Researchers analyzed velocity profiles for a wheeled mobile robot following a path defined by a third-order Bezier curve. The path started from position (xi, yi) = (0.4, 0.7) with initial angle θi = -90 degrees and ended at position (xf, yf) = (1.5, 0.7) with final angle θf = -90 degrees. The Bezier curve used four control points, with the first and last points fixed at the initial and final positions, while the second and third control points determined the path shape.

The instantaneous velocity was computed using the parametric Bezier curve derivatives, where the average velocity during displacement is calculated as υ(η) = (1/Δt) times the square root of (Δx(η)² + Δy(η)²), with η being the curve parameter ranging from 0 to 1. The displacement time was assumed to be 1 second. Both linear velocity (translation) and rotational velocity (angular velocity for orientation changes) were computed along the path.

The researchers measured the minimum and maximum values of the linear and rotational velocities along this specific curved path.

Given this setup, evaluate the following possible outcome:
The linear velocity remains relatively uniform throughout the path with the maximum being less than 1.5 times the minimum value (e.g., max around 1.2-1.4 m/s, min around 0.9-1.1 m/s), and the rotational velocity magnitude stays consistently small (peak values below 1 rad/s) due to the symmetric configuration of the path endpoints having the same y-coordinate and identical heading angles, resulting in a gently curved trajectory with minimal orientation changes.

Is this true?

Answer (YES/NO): NO